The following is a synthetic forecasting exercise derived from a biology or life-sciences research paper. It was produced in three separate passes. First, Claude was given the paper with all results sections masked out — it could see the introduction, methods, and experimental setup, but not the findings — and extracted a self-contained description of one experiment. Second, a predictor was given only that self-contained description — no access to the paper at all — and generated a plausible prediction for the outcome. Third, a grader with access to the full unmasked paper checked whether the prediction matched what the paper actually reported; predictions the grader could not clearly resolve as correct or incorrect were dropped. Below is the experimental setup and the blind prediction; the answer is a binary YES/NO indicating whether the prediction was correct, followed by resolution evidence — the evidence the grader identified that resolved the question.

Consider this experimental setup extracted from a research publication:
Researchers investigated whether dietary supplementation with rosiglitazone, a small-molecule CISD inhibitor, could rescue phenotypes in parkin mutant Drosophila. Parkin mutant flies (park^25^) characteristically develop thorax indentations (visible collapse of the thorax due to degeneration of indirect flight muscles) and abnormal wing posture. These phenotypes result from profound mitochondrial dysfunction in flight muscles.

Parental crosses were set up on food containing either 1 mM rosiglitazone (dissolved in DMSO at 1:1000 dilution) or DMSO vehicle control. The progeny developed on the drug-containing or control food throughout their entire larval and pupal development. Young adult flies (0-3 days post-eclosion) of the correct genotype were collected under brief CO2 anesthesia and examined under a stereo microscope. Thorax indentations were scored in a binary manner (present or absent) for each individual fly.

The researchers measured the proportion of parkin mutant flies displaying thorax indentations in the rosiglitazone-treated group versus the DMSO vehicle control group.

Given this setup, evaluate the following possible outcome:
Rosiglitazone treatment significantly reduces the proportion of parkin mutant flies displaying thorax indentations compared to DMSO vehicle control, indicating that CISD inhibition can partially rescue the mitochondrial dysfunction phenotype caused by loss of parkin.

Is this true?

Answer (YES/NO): YES